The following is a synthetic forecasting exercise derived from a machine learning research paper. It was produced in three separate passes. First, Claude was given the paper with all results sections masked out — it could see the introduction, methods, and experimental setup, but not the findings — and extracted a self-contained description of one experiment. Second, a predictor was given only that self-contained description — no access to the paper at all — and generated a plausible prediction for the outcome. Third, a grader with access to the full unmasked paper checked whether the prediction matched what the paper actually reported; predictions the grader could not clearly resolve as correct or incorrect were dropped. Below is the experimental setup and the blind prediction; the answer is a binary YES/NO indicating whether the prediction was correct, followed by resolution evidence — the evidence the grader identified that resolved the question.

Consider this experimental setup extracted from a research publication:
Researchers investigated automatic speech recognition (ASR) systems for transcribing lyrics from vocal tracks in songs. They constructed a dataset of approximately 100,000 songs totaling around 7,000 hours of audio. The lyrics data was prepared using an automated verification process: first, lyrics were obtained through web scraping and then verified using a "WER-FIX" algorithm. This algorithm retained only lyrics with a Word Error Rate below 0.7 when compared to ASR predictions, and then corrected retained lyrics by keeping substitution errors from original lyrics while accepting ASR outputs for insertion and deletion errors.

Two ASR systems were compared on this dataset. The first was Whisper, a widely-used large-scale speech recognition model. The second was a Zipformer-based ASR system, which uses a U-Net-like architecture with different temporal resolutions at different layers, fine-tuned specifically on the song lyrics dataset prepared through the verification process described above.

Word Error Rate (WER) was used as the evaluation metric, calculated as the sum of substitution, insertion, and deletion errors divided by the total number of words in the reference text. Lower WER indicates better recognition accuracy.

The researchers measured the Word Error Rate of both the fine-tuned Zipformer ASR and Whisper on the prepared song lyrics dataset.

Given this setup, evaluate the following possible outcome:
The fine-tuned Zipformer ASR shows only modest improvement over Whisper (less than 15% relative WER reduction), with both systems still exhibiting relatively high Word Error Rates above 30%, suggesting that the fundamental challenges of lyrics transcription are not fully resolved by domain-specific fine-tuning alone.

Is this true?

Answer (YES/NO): NO